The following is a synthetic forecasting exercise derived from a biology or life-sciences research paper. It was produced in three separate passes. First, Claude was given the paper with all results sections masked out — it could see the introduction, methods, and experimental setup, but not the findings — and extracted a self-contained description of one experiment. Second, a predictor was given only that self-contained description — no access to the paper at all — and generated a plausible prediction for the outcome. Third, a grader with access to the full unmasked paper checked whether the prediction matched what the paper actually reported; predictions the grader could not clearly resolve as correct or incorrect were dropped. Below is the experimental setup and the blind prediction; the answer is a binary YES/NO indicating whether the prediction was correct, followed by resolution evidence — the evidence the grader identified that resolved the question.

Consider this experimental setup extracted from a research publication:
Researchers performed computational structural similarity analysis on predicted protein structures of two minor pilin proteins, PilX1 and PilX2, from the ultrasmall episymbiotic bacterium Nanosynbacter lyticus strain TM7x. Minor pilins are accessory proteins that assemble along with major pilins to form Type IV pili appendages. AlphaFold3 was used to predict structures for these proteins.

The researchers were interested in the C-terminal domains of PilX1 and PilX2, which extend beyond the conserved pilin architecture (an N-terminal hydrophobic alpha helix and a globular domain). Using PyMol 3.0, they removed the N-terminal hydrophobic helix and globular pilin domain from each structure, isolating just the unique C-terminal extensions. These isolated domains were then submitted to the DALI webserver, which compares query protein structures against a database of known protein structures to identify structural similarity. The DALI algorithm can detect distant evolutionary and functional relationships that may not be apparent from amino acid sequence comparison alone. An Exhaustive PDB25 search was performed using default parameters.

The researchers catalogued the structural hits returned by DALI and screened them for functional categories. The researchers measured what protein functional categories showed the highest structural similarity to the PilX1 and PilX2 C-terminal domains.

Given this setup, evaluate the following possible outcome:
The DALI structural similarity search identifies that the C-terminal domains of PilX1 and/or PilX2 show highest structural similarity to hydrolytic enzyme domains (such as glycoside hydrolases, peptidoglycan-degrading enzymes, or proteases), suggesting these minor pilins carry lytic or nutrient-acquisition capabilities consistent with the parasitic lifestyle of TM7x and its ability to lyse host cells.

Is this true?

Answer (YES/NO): NO